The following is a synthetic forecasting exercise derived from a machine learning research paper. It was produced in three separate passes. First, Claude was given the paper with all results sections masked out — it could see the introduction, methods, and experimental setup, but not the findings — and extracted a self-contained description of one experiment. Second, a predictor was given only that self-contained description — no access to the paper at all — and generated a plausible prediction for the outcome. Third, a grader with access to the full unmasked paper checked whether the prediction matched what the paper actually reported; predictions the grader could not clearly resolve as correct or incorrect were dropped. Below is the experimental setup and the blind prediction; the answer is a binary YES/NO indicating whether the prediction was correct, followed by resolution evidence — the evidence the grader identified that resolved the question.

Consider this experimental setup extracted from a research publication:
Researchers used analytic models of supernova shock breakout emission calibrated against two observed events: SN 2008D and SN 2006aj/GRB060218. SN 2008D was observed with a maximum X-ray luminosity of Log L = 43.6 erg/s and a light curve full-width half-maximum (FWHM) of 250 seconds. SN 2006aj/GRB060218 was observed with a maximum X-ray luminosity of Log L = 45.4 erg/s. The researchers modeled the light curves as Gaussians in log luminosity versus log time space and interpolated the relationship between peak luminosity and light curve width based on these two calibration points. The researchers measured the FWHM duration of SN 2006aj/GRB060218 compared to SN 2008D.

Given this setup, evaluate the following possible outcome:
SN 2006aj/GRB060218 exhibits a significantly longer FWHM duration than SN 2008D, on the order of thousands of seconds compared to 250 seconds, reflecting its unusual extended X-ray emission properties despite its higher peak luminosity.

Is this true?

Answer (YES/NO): YES